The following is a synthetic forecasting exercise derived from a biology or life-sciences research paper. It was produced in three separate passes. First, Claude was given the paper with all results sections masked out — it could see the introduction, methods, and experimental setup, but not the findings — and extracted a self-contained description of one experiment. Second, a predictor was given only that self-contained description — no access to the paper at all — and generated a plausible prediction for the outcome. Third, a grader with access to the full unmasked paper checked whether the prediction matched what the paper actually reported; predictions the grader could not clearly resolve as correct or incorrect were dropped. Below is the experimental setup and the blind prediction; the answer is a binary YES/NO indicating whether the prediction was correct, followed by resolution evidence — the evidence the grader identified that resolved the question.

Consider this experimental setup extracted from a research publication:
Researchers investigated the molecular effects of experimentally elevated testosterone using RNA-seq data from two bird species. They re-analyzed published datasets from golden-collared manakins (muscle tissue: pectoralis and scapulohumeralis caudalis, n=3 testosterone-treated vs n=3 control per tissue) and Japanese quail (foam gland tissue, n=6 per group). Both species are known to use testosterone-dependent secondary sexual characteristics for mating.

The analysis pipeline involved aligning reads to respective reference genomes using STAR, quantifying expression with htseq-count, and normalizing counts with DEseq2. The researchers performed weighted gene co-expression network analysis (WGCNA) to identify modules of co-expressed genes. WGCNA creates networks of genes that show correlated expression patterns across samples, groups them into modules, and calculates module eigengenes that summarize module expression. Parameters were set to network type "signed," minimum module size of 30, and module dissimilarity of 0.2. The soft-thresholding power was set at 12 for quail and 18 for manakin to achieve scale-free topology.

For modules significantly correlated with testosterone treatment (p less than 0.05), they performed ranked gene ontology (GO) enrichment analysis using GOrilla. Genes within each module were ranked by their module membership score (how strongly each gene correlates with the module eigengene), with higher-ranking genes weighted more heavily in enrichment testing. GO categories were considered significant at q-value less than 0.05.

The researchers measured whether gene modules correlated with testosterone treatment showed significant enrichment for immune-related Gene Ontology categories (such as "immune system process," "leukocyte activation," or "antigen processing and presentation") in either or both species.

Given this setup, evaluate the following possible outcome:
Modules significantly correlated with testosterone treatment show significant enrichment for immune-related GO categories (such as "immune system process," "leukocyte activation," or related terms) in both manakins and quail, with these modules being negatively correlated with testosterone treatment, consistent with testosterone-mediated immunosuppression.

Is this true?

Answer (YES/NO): YES